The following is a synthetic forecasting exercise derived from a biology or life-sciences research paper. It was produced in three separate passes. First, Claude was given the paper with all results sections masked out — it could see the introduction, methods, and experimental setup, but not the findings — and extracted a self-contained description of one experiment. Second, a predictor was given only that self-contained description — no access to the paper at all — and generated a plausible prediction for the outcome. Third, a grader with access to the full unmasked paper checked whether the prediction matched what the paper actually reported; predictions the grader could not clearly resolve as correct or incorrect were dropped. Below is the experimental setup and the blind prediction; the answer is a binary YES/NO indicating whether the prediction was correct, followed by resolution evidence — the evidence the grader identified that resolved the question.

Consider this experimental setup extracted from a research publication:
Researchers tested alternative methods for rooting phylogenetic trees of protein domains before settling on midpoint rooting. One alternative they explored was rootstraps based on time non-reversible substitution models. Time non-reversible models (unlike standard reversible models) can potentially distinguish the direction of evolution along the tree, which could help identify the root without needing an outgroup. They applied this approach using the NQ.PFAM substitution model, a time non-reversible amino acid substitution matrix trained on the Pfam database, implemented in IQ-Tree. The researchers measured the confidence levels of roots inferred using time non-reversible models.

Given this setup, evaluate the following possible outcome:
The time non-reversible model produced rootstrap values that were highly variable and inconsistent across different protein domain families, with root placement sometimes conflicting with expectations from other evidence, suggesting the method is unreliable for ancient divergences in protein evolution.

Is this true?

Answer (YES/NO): NO